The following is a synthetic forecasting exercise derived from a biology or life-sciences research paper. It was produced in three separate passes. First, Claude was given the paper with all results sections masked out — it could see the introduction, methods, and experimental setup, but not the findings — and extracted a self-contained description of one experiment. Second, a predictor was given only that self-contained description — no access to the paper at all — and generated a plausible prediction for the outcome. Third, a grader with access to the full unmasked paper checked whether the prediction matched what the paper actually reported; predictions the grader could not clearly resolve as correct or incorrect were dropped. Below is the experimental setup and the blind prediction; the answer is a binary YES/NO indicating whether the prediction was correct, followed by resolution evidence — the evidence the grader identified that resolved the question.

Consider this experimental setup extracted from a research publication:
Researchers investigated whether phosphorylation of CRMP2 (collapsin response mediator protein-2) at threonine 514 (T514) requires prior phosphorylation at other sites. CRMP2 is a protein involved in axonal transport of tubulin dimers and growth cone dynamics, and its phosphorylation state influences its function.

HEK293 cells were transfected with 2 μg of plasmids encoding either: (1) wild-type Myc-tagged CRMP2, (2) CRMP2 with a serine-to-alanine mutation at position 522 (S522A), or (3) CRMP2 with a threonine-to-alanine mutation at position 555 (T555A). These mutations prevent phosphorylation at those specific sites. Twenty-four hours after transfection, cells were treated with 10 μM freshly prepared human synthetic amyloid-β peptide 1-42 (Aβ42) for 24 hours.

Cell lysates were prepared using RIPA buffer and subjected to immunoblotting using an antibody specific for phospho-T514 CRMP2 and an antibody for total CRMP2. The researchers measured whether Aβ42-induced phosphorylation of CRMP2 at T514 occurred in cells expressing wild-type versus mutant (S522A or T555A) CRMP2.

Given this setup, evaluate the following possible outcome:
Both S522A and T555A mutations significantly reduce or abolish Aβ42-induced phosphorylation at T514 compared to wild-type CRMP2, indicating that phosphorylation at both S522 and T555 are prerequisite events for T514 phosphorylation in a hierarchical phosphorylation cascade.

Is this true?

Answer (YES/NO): YES